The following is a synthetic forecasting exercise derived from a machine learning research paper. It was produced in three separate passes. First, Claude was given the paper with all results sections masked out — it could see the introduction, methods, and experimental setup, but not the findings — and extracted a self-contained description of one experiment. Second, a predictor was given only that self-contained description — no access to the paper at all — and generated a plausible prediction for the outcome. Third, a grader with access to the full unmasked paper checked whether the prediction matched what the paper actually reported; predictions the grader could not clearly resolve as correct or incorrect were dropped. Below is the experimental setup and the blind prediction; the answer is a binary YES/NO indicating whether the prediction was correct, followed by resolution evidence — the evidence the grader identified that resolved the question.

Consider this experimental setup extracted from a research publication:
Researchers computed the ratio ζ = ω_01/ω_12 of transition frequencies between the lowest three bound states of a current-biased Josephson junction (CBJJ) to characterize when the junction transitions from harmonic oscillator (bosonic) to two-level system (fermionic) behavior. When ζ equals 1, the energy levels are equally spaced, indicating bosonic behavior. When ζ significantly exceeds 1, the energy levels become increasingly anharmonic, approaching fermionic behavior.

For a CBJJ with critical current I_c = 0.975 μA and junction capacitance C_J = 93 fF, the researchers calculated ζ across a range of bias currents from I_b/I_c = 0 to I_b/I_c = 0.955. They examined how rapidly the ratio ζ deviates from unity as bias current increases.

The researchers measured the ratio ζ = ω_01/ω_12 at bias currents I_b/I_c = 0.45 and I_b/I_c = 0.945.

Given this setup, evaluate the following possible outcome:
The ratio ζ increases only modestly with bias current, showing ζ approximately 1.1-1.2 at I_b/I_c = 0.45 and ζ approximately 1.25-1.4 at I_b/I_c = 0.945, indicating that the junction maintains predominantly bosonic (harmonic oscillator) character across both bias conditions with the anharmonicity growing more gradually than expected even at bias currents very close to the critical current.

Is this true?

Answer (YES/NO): NO